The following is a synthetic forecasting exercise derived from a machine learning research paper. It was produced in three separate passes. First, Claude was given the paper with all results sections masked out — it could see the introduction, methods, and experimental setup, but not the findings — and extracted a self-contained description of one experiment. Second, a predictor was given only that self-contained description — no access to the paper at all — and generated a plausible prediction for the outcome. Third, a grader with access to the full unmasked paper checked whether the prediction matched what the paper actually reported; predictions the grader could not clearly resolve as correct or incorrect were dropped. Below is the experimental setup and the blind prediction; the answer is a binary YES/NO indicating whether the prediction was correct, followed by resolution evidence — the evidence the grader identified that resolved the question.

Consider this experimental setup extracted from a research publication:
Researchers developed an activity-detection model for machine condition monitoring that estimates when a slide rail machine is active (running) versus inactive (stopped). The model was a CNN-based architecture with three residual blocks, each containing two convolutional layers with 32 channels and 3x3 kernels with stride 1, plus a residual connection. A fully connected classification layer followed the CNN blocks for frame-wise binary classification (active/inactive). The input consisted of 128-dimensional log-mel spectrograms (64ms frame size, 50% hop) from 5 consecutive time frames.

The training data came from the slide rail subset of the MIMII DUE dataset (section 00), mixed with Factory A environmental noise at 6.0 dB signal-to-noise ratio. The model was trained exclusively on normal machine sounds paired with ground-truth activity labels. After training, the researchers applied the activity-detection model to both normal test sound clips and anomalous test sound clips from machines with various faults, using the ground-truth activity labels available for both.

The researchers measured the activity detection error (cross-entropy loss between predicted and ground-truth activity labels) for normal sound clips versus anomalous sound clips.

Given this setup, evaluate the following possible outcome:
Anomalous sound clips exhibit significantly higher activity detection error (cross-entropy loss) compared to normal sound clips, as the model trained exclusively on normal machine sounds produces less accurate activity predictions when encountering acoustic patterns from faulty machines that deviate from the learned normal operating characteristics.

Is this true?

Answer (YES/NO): YES